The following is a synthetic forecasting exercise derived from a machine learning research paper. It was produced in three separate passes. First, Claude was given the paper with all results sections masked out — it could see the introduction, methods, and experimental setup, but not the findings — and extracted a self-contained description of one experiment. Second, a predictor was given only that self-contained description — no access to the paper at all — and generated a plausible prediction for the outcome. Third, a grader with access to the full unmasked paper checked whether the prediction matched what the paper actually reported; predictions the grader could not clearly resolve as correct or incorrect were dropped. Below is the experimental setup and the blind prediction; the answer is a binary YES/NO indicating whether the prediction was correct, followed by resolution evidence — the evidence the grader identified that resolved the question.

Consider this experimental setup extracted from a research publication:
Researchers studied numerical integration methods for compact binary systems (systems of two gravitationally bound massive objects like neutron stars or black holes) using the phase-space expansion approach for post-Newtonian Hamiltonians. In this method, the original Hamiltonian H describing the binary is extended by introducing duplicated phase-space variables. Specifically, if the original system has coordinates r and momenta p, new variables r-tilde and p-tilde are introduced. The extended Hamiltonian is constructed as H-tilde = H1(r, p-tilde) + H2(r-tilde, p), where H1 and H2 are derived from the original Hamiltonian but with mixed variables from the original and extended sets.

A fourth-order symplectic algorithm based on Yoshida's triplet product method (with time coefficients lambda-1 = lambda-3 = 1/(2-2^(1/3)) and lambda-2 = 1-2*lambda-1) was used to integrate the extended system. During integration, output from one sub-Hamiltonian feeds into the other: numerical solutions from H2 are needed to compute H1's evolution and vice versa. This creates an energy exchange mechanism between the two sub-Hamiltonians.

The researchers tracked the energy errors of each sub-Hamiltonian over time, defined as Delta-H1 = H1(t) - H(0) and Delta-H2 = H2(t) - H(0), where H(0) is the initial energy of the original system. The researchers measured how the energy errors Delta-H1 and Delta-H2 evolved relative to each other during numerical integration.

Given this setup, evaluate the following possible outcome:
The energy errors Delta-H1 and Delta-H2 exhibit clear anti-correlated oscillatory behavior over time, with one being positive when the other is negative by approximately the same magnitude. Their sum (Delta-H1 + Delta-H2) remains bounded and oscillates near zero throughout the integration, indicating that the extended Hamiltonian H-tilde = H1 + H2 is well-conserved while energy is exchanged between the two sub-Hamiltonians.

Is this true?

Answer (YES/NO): YES